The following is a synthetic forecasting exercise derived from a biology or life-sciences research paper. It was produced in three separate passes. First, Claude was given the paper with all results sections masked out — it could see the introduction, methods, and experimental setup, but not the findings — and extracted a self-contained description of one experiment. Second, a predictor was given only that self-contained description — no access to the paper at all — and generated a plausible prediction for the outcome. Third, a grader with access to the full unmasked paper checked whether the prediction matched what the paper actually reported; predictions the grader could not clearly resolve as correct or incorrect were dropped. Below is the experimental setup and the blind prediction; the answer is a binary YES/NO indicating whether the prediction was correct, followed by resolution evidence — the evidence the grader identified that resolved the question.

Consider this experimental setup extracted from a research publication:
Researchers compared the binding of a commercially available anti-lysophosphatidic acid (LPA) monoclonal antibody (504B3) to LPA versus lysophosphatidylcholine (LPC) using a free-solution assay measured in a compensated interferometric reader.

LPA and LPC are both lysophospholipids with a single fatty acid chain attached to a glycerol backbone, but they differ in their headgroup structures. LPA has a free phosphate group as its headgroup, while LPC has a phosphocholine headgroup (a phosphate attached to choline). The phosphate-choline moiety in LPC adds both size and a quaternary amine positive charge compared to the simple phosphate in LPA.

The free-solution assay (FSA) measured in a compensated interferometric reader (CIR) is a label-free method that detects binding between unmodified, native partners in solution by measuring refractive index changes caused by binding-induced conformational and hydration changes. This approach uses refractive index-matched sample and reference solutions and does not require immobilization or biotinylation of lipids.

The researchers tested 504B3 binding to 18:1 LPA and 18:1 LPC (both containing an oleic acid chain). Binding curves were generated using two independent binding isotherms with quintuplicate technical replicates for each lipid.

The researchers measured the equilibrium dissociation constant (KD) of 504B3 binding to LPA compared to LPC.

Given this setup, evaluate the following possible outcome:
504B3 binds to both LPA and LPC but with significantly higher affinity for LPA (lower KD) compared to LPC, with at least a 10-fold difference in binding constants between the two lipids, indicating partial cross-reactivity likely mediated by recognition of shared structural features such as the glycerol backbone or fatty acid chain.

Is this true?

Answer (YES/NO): NO